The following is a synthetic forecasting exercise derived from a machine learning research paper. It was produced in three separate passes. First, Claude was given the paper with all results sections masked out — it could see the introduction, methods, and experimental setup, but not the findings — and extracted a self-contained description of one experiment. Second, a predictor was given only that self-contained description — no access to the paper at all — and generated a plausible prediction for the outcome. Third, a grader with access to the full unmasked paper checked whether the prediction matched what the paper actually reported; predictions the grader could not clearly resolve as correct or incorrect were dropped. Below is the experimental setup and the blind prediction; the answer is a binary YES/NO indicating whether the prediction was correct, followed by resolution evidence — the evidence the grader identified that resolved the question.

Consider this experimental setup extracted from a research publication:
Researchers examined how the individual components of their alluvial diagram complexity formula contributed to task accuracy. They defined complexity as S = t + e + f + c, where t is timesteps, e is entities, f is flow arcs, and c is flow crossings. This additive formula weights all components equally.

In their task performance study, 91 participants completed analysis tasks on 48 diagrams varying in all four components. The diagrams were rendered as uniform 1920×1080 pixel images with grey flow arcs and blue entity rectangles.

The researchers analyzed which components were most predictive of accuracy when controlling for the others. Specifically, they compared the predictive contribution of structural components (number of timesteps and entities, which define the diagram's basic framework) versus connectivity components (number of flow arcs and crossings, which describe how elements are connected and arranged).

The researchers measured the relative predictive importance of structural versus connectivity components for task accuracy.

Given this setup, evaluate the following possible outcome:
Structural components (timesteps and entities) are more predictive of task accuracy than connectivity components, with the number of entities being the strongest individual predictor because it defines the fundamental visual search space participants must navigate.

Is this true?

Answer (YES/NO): NO